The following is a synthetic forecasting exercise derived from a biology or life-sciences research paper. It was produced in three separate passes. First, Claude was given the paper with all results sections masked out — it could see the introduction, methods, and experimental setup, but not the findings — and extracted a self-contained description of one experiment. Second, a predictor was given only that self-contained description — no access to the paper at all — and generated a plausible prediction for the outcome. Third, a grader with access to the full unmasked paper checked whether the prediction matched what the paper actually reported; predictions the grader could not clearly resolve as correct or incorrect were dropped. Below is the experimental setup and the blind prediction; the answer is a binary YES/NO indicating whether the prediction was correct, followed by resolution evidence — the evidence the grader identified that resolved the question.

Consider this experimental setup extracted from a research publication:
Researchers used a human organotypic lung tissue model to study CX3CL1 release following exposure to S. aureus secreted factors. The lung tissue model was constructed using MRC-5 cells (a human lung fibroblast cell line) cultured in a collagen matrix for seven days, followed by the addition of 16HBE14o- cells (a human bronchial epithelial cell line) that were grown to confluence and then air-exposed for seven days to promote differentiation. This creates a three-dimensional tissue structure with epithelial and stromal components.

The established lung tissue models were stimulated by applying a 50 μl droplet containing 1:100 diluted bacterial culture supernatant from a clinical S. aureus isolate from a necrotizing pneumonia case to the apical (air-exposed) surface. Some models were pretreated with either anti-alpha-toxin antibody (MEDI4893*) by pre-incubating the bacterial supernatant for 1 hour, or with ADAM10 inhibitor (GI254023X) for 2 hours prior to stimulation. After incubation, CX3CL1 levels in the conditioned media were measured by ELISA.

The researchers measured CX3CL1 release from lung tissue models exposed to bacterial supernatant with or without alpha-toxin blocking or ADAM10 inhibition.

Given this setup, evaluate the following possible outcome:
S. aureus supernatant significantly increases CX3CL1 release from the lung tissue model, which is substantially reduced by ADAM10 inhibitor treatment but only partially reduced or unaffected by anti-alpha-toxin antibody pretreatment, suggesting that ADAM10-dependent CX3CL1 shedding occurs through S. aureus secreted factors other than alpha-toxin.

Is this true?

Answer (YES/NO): NO